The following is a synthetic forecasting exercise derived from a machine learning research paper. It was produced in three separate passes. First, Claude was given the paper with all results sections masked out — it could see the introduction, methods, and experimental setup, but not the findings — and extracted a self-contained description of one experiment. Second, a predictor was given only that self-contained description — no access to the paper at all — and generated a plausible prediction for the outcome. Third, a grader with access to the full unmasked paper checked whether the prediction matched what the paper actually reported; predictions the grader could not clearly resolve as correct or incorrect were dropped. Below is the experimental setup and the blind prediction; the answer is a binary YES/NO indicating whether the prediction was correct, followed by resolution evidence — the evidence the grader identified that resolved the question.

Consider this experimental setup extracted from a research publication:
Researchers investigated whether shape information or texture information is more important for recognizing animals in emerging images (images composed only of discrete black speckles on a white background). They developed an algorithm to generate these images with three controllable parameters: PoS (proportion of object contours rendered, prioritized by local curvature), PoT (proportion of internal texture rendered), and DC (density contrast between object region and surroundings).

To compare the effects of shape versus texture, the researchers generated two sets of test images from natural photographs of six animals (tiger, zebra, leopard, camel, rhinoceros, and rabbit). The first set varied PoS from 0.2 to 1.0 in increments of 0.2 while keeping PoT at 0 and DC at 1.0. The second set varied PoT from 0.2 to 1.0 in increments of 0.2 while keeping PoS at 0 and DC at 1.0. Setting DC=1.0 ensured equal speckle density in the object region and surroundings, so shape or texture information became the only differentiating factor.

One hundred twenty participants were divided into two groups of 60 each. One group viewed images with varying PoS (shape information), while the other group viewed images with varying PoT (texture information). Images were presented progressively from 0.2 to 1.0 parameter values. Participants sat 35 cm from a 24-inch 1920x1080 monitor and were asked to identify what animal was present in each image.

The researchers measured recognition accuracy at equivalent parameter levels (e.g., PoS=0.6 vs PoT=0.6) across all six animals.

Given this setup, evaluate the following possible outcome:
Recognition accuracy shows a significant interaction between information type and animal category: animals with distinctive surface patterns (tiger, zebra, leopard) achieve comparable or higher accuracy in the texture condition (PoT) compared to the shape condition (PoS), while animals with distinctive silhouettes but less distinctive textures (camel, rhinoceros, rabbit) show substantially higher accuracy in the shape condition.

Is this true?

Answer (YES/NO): YES